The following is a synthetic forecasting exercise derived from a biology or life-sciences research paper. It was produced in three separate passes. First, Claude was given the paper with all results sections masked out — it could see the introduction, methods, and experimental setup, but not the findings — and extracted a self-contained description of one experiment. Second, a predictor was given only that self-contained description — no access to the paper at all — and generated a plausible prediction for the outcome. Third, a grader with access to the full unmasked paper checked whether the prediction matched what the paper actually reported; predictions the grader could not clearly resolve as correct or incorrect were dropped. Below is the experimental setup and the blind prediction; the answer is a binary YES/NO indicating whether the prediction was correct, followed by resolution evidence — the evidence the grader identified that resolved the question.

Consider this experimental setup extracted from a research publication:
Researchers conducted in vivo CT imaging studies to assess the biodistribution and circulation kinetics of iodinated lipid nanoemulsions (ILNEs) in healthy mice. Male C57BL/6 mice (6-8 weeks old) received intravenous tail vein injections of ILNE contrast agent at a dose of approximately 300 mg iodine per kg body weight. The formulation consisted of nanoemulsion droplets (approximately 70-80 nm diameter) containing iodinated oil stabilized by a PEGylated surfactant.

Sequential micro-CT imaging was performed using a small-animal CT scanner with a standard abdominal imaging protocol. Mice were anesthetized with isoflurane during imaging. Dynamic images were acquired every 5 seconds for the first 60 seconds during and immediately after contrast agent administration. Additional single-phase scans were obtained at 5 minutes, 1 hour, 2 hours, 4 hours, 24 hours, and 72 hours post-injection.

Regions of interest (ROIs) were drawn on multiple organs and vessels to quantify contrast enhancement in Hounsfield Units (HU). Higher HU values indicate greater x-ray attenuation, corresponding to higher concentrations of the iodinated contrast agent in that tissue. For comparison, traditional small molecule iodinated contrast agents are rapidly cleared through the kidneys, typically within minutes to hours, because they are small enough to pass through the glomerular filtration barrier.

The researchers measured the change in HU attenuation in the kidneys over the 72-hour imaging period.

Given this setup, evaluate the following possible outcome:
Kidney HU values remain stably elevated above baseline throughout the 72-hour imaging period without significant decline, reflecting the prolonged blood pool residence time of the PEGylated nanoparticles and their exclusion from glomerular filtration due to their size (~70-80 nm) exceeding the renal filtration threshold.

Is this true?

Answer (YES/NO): NO